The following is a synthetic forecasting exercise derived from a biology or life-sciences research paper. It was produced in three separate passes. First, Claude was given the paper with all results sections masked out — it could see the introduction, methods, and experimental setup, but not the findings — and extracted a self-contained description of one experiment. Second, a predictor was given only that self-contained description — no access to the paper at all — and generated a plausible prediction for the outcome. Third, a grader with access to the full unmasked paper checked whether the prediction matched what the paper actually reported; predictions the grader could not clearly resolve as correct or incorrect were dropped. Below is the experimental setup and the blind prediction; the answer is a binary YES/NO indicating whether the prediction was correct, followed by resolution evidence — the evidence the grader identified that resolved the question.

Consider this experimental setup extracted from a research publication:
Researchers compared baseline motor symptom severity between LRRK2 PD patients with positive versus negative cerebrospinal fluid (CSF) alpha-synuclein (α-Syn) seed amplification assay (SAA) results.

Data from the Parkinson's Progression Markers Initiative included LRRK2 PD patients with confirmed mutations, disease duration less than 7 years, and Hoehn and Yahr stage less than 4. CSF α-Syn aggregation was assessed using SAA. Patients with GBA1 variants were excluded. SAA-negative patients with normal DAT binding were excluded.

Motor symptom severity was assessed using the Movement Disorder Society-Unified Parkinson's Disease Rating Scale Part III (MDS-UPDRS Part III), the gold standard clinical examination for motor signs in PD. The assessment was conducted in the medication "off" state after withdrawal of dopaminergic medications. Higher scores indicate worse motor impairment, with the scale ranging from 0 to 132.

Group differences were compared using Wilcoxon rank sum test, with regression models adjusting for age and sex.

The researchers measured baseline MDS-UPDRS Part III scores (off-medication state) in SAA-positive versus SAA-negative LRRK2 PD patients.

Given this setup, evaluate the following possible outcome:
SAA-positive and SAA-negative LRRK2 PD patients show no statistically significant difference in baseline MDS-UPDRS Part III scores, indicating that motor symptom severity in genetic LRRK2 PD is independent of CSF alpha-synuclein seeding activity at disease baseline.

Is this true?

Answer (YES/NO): NO